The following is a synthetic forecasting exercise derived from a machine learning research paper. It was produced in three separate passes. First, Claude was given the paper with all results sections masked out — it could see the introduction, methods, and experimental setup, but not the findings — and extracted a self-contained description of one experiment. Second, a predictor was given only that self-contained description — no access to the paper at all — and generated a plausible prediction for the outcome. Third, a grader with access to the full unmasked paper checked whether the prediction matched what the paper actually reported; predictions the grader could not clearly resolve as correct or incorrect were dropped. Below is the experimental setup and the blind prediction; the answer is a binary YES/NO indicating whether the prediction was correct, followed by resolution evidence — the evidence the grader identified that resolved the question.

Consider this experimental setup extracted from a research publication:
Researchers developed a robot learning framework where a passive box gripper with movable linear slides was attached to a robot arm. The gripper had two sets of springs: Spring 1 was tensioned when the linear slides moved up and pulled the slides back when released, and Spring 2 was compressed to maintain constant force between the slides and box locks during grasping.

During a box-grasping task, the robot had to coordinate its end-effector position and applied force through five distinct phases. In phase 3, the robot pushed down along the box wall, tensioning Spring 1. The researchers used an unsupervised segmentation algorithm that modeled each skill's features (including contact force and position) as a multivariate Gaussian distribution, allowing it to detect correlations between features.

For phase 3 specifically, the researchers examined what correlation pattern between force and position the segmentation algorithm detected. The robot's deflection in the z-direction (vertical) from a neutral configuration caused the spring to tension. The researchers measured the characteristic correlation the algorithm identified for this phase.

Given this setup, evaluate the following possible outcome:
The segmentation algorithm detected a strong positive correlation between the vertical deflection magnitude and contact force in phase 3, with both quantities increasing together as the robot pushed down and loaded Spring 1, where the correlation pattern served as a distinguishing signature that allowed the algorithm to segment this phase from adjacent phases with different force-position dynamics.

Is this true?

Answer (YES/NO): YES